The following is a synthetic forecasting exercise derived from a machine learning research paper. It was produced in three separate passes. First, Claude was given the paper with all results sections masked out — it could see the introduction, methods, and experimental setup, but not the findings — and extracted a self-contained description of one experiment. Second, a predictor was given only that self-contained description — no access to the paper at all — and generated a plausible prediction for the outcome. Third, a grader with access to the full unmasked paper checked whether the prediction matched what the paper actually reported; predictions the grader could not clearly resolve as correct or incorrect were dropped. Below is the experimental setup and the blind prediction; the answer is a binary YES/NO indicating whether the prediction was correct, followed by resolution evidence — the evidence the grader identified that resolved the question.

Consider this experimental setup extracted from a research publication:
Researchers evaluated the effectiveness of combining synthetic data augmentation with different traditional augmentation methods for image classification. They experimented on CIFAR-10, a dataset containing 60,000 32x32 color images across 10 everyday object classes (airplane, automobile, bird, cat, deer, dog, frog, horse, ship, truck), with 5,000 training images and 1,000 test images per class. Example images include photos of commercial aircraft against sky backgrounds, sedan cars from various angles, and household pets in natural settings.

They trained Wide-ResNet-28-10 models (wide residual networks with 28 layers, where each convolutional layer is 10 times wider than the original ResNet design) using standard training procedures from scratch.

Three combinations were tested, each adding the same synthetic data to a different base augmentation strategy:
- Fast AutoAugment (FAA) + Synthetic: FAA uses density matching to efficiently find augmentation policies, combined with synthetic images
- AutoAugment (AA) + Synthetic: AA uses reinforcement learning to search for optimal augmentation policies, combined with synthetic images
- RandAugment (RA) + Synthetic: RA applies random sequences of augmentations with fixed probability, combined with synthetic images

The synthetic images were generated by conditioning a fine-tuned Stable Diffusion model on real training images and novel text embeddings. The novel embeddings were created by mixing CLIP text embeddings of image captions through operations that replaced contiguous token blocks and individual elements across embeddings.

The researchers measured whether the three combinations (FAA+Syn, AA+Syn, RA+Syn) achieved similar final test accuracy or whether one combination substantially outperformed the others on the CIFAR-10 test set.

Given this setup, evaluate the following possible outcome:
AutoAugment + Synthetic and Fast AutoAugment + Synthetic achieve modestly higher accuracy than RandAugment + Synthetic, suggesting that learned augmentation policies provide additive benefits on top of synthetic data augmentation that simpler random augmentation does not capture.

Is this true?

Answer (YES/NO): NO